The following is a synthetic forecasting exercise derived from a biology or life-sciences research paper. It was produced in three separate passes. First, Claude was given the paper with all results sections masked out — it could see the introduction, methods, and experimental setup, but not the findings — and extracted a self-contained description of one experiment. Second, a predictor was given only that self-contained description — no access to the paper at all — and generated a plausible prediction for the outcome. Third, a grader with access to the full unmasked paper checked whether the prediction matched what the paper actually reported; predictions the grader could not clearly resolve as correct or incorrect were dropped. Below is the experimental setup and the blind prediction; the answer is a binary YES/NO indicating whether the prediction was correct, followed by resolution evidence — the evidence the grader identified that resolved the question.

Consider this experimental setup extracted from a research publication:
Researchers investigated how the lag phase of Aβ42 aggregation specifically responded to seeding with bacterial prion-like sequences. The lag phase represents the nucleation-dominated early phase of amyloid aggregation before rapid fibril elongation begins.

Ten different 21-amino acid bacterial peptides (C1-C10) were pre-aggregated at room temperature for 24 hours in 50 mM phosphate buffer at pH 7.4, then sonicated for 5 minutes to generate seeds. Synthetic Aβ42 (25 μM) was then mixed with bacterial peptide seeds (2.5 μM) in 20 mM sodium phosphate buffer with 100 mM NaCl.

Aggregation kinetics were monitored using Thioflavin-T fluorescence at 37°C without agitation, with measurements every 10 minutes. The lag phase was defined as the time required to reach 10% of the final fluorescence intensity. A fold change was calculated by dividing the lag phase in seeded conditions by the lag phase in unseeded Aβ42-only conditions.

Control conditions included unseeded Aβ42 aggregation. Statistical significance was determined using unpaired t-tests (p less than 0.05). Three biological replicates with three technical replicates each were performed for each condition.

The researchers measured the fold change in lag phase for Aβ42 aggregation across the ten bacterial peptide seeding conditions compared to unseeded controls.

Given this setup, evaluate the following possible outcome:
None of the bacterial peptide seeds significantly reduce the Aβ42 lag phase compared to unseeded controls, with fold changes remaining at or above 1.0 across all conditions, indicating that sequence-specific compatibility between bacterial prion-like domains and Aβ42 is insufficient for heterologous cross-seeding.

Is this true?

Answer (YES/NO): NO